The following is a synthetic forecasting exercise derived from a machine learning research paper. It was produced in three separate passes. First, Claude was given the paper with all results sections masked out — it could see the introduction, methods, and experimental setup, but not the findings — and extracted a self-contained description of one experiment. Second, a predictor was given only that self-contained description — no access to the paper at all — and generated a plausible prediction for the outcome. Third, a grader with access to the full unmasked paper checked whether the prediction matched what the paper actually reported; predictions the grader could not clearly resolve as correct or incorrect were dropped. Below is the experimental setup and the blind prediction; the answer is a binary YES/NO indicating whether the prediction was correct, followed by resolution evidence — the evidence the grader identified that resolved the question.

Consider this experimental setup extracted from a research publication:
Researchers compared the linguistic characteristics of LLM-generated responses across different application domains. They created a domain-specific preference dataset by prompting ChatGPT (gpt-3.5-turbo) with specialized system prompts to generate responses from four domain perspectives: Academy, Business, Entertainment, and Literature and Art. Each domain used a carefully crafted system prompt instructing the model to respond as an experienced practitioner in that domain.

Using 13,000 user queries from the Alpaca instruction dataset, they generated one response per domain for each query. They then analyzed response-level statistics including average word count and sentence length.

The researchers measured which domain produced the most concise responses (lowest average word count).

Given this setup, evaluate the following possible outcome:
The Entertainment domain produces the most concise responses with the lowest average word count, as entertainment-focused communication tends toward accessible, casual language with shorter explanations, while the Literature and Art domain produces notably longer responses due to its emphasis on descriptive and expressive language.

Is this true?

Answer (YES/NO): NO